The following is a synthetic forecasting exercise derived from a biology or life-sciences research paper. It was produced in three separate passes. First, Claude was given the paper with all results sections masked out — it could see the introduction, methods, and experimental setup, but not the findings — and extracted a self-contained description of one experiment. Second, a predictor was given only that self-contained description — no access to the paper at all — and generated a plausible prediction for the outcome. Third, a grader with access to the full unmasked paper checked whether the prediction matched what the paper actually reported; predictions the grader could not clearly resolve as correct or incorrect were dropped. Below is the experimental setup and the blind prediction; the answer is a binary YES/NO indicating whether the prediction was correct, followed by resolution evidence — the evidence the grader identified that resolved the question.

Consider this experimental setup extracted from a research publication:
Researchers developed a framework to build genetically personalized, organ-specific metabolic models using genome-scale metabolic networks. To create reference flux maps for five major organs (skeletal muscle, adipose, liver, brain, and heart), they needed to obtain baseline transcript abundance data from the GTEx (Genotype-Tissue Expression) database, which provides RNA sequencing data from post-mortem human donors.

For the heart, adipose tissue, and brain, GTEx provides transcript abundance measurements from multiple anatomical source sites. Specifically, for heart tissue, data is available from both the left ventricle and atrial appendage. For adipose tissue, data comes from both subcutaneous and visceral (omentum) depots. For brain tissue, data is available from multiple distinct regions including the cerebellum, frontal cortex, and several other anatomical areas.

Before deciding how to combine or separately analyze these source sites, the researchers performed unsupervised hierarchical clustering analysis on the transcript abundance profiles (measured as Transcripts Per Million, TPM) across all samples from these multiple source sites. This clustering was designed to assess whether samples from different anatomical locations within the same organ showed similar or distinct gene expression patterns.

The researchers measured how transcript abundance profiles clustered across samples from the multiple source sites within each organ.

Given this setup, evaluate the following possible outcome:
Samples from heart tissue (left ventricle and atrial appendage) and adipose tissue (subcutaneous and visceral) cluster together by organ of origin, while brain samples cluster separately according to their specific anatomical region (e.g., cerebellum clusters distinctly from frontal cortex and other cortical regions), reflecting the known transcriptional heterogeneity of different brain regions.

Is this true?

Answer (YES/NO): NO